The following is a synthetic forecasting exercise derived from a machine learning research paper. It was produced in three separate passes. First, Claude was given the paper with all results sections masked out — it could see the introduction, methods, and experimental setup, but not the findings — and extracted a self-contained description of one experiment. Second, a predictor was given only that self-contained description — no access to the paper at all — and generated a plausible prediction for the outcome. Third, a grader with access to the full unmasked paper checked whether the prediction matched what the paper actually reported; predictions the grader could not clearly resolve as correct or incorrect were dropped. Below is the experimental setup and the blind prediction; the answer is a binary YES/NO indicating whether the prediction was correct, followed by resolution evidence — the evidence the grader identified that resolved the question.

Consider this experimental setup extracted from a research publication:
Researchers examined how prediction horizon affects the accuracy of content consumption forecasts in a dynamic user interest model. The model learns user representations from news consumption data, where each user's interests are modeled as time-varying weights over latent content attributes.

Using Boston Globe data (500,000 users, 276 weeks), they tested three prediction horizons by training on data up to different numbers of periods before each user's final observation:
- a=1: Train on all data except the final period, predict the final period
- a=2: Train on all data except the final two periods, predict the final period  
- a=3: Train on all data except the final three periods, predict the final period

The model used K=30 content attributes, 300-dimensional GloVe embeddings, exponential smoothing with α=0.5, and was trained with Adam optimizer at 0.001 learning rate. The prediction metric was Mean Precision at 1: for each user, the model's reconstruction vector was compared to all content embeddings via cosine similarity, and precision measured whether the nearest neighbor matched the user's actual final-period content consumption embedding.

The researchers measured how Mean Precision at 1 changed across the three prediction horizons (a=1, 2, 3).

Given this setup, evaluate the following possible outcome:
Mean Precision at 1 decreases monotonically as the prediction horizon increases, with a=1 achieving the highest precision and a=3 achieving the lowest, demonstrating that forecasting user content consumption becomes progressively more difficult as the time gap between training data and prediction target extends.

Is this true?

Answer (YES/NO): YES